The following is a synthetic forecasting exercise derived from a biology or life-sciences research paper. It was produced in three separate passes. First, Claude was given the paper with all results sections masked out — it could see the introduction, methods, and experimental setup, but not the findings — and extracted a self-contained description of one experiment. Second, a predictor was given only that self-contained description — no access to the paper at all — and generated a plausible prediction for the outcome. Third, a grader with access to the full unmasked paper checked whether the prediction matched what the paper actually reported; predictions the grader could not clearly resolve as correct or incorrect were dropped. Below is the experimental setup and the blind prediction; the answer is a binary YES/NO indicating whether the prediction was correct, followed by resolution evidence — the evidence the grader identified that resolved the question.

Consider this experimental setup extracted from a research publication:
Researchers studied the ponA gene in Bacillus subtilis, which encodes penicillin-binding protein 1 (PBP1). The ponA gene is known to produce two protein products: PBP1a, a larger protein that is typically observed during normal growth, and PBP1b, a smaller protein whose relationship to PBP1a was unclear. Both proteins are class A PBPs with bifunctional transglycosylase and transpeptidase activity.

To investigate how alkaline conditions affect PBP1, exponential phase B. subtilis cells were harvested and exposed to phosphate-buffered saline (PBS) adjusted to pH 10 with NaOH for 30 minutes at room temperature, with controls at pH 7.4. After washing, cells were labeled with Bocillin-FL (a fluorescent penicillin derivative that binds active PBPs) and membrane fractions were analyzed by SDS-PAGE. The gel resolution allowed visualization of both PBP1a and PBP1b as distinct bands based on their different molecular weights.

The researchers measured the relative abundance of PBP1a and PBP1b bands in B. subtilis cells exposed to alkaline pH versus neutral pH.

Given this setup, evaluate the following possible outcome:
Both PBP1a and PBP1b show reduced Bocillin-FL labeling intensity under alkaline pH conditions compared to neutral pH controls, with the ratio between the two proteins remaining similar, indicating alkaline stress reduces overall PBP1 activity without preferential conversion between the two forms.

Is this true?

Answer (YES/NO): NO